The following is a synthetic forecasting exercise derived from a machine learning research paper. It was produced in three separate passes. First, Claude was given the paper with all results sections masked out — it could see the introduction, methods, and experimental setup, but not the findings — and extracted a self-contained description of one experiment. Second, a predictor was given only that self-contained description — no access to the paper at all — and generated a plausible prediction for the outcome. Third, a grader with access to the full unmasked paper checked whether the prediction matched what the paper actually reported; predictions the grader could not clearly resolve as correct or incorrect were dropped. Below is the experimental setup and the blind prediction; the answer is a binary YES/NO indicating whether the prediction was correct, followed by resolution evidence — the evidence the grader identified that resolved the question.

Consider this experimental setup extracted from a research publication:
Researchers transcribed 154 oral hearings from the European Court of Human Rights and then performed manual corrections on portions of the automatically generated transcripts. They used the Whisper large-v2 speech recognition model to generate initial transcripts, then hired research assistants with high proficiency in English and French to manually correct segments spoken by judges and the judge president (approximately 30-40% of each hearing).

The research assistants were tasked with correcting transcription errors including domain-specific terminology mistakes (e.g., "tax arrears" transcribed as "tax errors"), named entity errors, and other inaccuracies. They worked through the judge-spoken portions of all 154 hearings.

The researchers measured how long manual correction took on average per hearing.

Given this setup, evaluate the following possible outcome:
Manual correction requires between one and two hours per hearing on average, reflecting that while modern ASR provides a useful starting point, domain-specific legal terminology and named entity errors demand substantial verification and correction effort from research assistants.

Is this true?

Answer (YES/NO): YES